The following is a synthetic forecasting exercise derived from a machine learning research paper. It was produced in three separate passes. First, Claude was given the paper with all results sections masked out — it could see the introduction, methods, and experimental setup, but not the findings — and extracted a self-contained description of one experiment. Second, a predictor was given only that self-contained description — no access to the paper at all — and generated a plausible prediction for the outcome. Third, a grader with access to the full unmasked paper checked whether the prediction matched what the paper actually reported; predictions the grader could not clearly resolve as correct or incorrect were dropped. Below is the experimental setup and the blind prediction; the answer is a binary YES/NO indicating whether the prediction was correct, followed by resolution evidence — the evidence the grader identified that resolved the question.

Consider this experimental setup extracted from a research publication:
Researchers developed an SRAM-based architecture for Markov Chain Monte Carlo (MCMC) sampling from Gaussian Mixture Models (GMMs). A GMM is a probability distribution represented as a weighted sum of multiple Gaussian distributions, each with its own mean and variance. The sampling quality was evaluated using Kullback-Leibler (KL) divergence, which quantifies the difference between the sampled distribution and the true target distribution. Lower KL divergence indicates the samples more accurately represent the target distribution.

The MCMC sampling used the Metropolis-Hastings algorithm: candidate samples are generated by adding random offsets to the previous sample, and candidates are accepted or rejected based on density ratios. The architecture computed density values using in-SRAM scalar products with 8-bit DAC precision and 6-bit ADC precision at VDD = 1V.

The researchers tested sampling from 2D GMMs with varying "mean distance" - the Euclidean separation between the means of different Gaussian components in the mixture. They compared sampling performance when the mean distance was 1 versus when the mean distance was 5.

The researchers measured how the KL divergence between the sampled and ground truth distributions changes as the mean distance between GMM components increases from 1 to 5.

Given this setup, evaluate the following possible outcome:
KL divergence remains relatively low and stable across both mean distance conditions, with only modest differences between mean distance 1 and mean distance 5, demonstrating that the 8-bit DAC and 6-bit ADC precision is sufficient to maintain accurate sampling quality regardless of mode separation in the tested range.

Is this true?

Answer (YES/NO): NO